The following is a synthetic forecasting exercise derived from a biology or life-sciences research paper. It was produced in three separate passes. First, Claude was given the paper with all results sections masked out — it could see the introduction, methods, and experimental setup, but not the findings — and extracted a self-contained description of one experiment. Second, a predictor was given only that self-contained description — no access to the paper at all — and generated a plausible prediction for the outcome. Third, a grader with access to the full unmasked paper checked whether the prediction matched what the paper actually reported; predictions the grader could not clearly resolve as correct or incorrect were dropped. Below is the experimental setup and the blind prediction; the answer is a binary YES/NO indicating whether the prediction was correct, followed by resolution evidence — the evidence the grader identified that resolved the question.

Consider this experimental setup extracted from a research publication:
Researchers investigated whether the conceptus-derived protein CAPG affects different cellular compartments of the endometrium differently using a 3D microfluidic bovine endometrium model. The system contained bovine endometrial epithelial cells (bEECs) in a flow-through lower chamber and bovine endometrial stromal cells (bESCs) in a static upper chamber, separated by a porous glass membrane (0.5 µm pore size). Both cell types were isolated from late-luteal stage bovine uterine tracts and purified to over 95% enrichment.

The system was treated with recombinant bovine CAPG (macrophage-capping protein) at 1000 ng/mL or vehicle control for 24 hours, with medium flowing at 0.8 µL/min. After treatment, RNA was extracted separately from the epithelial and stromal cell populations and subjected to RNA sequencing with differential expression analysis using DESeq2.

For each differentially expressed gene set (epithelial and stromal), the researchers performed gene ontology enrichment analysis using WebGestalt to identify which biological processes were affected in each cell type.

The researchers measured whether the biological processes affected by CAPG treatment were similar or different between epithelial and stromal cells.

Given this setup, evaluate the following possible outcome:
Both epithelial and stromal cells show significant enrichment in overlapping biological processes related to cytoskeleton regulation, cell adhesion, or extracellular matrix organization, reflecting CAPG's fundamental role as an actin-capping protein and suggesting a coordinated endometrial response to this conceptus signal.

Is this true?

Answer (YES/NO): NO